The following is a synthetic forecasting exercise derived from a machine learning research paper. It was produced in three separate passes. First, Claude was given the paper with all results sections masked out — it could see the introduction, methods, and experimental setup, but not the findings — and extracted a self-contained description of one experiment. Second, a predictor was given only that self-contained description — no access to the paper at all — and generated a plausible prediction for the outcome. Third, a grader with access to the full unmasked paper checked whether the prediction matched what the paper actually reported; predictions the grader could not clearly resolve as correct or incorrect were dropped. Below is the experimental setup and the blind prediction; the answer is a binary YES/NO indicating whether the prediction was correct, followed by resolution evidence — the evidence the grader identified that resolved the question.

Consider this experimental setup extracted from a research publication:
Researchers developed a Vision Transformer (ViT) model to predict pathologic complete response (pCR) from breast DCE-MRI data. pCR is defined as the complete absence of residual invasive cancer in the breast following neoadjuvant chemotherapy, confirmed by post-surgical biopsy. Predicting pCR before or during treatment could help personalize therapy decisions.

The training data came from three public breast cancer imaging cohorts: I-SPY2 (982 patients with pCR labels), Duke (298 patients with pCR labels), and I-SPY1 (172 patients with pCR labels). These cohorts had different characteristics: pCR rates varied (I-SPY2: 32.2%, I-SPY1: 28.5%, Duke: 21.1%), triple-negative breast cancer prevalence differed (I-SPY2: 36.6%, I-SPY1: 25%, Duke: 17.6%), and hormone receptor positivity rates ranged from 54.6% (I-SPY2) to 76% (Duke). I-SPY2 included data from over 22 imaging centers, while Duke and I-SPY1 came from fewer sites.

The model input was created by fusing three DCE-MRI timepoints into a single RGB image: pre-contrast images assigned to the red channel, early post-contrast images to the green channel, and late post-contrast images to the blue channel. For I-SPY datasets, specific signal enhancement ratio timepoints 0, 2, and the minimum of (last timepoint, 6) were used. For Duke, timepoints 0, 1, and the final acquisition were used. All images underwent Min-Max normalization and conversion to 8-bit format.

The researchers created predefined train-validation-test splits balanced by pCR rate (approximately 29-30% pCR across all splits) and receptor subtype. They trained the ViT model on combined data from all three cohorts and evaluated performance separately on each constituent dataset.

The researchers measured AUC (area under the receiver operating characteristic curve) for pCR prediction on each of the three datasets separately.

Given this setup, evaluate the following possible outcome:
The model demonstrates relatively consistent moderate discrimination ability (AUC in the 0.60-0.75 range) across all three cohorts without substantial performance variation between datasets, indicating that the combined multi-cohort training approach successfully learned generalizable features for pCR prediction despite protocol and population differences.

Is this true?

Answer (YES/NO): NO